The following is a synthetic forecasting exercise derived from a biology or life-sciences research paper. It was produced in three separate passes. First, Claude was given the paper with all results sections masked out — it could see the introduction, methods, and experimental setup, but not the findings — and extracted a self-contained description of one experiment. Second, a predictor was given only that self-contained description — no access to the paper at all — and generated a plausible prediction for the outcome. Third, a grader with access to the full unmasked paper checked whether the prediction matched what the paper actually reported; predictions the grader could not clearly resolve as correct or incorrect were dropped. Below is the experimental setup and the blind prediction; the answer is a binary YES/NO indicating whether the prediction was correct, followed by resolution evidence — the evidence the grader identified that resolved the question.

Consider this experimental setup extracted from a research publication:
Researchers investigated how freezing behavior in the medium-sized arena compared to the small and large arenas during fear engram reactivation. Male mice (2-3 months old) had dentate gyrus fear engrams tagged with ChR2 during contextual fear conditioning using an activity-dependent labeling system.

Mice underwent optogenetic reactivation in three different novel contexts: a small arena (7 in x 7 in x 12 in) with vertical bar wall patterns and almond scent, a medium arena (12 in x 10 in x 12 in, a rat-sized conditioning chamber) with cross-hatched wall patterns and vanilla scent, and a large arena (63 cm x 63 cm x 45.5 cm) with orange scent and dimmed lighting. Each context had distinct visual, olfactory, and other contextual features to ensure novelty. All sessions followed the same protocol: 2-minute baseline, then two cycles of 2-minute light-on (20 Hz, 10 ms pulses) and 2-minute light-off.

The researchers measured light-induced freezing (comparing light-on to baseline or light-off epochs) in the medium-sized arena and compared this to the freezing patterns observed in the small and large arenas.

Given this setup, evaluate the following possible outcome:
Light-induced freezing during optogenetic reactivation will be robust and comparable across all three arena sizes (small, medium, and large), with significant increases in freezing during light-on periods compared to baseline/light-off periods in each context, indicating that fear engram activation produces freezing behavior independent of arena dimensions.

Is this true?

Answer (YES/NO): NO